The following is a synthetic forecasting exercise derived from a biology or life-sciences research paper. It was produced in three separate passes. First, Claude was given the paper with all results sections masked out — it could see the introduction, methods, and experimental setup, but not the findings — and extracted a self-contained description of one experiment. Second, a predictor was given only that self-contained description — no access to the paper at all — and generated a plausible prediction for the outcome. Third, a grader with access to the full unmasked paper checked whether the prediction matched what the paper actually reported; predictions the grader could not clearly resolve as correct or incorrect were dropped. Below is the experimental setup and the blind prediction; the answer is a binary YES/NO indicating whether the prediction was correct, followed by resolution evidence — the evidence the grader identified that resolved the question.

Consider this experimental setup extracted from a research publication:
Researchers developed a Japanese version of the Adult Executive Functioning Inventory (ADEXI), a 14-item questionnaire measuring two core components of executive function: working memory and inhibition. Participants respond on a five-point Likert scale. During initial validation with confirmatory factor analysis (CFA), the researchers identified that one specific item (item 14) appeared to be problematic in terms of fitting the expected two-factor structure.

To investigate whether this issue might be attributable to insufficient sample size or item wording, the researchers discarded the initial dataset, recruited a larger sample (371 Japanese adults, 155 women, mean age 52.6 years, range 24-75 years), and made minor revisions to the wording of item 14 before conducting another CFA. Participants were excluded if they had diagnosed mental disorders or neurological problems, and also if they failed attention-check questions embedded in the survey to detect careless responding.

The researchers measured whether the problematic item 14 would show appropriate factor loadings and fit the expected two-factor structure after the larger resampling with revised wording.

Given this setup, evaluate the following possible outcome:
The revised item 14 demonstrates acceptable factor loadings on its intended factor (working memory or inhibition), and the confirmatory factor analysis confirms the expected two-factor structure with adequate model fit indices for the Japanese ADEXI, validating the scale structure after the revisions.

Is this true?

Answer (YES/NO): NO